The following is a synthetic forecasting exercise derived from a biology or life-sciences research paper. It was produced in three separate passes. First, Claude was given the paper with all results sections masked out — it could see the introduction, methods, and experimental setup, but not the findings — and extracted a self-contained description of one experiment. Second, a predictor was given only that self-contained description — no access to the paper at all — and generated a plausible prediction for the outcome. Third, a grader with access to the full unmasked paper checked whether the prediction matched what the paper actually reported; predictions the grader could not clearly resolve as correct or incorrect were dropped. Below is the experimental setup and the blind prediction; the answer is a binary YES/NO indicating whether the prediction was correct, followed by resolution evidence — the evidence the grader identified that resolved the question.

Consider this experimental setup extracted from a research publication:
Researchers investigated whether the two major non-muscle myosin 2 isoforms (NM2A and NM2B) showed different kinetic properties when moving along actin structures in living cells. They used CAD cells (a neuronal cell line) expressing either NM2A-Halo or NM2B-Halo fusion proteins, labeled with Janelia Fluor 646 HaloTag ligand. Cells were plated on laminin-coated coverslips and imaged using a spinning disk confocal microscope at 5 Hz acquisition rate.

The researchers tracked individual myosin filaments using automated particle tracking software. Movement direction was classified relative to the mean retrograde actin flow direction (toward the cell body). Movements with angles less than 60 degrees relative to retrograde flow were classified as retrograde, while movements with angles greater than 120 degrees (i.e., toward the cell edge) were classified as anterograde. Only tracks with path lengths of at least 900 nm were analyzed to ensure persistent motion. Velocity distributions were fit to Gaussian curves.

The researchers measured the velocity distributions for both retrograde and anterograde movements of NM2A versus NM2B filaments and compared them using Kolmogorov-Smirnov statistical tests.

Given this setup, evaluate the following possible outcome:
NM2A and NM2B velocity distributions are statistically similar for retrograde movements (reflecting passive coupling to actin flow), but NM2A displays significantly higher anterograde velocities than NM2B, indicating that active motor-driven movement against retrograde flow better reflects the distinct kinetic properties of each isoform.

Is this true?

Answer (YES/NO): YES